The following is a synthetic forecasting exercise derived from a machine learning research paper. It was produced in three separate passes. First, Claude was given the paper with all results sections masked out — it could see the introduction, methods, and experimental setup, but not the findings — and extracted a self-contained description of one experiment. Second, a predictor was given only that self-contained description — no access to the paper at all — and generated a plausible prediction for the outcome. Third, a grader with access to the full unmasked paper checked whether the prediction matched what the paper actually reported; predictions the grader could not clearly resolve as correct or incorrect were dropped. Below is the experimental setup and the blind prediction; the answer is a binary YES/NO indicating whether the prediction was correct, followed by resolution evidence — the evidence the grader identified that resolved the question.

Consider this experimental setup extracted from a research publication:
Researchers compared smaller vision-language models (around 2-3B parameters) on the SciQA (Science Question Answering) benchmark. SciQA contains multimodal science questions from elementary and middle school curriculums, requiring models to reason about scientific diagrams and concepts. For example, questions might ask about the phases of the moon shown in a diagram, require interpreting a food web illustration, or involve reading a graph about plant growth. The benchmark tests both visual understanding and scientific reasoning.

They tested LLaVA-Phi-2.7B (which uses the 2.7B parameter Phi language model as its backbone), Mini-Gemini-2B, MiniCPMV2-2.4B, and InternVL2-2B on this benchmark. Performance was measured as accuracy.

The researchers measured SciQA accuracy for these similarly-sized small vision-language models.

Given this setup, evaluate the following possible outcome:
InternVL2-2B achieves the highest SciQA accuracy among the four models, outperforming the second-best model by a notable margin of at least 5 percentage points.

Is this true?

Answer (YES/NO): YES